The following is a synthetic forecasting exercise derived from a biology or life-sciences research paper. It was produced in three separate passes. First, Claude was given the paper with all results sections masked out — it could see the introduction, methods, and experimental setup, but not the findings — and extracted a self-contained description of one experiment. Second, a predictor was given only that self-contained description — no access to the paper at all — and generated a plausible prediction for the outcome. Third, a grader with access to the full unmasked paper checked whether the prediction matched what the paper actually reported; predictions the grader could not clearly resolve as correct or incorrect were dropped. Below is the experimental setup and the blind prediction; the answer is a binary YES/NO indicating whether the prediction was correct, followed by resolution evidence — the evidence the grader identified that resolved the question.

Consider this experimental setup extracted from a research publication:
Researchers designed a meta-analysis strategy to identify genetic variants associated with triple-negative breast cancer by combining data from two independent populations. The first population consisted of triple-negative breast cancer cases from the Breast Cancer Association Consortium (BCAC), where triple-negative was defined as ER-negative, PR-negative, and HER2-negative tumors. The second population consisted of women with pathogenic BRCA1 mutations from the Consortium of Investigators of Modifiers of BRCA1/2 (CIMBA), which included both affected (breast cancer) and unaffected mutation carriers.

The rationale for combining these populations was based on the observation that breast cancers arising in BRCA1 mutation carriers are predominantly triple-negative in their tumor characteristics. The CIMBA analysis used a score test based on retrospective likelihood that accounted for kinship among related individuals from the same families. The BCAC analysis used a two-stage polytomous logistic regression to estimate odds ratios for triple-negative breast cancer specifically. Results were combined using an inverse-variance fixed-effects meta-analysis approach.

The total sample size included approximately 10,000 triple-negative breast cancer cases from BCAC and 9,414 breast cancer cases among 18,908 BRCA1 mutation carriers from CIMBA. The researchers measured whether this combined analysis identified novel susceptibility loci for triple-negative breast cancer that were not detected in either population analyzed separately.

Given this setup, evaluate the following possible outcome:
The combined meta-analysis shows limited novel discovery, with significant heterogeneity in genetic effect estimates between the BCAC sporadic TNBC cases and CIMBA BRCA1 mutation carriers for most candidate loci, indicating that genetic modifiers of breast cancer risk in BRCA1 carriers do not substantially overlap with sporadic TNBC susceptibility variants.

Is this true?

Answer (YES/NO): NO